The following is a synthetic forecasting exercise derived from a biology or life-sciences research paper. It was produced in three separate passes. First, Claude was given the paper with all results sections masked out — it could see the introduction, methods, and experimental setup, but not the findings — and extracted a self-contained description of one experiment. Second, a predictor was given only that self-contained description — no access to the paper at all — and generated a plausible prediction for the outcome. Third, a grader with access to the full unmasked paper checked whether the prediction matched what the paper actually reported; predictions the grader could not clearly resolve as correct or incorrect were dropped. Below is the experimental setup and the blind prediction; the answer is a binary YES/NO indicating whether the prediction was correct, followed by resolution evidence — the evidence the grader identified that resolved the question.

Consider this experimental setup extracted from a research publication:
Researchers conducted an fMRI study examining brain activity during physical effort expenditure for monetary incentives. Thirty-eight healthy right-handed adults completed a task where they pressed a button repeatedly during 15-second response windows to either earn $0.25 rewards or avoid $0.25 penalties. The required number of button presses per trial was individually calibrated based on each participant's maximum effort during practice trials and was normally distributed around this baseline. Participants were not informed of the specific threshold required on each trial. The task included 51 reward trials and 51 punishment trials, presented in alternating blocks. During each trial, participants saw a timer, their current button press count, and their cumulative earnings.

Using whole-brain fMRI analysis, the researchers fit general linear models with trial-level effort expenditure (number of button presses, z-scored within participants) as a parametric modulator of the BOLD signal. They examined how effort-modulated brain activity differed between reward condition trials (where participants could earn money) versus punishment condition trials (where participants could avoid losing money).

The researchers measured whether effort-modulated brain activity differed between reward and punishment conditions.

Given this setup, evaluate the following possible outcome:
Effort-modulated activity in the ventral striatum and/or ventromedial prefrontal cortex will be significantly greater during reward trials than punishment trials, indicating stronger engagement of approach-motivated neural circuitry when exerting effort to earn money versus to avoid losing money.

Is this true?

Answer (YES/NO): YES